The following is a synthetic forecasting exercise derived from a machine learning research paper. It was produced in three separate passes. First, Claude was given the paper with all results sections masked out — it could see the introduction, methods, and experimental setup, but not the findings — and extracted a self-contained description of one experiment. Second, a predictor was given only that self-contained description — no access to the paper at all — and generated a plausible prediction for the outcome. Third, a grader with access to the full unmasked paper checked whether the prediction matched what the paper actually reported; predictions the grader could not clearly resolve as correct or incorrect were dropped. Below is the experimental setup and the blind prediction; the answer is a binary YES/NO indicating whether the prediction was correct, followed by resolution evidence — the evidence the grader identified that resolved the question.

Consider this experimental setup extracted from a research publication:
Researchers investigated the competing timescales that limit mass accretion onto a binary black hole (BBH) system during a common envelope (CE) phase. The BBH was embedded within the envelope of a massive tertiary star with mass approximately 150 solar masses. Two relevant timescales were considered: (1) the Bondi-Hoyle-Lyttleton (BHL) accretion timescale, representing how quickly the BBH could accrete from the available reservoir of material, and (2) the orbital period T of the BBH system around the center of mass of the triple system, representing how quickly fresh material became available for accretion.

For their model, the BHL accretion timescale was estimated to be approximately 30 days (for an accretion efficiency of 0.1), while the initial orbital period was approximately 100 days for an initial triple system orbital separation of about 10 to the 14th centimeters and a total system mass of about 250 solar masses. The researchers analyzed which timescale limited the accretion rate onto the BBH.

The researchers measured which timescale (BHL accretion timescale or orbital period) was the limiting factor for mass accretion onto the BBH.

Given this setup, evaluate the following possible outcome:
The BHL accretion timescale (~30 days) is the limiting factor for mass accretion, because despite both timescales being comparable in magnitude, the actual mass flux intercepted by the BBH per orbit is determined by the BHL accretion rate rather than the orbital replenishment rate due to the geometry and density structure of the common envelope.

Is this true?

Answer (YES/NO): NO